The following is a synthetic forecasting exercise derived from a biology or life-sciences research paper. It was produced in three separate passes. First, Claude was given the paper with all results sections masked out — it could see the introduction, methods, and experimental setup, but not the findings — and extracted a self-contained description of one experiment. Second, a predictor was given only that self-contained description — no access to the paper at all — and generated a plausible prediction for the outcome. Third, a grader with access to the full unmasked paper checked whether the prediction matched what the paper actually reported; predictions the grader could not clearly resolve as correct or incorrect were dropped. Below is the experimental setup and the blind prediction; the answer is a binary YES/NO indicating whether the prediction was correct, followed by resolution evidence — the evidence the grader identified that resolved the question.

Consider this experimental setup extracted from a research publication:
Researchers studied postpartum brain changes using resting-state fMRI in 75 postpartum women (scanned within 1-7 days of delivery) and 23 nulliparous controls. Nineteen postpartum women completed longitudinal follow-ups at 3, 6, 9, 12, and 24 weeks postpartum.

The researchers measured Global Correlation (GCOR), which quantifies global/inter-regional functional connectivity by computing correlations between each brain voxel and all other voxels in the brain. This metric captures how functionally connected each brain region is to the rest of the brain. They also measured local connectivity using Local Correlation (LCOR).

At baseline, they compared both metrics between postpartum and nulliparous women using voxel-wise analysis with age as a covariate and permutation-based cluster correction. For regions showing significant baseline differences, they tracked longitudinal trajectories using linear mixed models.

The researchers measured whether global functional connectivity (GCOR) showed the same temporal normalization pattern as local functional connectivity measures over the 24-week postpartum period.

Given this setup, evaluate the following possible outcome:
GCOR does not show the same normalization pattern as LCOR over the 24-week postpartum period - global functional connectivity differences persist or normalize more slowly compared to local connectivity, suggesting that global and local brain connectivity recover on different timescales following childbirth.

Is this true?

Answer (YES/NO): NO